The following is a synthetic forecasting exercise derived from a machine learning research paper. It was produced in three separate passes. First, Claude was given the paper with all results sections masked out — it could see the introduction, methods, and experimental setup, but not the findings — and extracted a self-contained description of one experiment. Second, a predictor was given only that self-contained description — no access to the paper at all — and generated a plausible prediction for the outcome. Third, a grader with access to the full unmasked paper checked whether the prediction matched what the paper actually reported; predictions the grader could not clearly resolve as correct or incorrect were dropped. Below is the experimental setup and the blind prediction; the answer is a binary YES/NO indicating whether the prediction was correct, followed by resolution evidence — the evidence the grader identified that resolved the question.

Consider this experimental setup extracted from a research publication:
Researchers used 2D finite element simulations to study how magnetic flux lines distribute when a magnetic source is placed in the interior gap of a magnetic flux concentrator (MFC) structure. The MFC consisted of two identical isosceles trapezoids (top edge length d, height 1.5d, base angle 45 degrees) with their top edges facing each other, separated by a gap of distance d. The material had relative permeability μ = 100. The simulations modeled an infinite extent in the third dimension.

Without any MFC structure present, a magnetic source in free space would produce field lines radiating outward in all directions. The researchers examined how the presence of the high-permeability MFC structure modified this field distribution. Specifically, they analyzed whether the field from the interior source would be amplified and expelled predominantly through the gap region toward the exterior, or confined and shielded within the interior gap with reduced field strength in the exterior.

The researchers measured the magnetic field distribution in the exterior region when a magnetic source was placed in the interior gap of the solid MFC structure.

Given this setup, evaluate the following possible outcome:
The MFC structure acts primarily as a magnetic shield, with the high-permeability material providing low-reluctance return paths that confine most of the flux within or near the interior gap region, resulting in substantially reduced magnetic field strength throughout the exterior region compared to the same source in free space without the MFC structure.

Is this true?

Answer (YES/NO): NO